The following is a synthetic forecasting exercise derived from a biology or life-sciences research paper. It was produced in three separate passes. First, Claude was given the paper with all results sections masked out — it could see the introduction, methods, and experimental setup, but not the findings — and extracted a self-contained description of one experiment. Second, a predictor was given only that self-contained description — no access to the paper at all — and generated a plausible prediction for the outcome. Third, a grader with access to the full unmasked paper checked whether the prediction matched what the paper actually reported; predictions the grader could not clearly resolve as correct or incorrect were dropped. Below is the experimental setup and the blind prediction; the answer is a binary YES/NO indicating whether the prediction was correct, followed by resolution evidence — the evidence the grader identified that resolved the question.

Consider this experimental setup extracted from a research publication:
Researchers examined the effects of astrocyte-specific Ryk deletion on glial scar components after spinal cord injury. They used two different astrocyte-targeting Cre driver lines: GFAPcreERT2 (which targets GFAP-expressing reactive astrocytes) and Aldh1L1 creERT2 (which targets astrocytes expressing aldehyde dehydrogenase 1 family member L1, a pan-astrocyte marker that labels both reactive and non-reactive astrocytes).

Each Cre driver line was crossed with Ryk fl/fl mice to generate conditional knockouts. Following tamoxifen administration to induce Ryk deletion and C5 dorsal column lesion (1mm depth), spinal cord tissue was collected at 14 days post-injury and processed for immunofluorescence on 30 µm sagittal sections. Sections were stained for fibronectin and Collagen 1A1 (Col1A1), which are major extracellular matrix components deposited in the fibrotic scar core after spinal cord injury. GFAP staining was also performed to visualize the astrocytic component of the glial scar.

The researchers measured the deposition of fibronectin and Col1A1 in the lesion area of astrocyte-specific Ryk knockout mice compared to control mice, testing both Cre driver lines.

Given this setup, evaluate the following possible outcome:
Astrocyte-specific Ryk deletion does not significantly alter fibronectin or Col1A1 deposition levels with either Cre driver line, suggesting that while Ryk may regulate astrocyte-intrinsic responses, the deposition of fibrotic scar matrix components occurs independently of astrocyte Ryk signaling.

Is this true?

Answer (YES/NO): NO